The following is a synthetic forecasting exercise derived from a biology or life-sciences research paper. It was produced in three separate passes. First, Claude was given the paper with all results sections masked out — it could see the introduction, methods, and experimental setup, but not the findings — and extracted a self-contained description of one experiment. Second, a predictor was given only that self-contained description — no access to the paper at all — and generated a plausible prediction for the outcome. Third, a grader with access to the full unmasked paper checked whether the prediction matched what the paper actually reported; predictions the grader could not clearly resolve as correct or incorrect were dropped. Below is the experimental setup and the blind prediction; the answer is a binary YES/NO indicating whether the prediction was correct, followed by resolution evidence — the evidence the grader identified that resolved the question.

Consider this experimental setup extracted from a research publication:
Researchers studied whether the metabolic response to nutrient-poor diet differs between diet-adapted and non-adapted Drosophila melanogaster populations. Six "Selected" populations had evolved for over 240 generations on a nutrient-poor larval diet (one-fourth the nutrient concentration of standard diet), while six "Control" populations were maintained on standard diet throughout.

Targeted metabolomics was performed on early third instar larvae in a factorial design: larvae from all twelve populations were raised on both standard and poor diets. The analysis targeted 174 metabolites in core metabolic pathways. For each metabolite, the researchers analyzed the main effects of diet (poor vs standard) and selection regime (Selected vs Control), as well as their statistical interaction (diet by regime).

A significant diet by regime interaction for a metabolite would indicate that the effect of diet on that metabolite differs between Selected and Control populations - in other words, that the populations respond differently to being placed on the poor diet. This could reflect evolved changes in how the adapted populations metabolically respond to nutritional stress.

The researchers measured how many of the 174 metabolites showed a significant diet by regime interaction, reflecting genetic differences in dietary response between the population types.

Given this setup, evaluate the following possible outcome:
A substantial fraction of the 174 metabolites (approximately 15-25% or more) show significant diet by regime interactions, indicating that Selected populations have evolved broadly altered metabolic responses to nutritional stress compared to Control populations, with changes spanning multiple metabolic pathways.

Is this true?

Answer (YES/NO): NO